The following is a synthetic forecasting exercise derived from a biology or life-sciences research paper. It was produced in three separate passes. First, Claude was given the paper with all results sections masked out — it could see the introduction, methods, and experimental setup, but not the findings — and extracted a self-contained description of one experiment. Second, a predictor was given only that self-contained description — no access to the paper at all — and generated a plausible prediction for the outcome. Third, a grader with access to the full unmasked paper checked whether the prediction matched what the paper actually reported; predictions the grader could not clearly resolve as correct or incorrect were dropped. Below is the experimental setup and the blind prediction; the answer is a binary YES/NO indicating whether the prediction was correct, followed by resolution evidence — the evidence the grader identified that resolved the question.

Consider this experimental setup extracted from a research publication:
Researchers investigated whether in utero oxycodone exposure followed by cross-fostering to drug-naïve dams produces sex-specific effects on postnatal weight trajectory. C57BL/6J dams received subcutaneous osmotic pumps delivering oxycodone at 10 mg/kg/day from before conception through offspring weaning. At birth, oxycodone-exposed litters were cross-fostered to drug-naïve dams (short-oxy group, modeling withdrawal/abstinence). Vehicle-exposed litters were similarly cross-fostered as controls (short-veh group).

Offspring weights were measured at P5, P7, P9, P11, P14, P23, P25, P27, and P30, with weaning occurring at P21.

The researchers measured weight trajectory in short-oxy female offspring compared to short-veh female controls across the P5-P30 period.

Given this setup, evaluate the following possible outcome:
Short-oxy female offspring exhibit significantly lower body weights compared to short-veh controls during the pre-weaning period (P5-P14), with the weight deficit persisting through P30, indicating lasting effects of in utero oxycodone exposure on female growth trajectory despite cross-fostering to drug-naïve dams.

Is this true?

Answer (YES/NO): NO